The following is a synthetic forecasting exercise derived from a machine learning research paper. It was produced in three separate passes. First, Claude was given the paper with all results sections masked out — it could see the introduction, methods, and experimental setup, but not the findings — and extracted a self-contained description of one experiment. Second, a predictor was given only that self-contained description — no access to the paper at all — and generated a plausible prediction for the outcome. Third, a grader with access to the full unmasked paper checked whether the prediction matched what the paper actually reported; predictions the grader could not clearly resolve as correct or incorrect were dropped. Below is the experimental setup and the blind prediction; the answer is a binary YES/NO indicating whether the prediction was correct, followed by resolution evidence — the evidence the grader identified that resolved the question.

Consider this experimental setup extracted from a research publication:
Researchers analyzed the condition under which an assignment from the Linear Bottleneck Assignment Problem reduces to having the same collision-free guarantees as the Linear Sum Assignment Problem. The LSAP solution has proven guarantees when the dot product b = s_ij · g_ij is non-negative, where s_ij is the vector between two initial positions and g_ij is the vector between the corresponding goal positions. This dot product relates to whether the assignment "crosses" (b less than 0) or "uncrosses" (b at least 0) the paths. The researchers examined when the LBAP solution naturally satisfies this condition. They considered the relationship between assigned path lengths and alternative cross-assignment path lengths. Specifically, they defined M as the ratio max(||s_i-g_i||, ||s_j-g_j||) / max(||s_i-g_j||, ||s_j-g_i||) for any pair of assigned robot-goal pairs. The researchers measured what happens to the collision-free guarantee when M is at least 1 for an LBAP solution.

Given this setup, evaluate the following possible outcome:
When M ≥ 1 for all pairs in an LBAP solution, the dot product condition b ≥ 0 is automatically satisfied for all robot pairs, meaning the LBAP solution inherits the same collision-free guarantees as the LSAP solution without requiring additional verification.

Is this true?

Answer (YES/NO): YES